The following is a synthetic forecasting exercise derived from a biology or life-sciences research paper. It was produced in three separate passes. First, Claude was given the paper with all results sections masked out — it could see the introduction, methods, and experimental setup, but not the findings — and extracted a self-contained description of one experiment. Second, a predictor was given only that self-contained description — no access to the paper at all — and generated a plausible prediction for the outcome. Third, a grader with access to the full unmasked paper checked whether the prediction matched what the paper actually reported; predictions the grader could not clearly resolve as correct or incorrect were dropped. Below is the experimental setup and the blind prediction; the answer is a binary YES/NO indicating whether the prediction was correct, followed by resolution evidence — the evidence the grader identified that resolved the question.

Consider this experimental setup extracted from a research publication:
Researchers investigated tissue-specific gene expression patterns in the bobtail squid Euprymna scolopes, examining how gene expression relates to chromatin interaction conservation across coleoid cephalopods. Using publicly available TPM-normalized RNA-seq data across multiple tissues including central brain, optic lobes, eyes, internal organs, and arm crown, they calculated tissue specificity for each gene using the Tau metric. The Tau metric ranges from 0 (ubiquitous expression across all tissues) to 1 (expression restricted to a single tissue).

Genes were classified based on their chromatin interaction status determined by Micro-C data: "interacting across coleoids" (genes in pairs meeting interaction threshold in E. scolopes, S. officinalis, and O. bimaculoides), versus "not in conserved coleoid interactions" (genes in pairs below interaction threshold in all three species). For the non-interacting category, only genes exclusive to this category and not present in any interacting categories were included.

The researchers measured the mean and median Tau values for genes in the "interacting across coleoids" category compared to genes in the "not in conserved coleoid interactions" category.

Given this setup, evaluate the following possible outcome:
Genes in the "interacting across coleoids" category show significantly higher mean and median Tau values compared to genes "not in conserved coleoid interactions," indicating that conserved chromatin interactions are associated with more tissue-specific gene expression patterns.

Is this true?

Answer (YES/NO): NO